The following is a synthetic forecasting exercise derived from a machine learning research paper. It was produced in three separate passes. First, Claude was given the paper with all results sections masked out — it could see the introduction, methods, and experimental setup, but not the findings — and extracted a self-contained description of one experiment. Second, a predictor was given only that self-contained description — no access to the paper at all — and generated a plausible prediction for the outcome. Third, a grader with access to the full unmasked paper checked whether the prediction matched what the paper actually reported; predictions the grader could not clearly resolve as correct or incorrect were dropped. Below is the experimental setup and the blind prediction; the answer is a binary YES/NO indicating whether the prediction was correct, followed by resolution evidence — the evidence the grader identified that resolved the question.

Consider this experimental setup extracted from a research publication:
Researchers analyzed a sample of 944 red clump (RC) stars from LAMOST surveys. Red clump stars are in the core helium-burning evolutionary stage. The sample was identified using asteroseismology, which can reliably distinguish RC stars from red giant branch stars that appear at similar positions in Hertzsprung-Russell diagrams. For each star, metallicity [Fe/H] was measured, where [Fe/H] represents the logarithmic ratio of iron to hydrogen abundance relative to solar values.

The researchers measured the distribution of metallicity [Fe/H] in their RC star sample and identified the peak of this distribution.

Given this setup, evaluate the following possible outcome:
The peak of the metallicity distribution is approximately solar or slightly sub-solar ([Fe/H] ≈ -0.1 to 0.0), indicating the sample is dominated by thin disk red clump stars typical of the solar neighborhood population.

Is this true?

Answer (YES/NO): YES